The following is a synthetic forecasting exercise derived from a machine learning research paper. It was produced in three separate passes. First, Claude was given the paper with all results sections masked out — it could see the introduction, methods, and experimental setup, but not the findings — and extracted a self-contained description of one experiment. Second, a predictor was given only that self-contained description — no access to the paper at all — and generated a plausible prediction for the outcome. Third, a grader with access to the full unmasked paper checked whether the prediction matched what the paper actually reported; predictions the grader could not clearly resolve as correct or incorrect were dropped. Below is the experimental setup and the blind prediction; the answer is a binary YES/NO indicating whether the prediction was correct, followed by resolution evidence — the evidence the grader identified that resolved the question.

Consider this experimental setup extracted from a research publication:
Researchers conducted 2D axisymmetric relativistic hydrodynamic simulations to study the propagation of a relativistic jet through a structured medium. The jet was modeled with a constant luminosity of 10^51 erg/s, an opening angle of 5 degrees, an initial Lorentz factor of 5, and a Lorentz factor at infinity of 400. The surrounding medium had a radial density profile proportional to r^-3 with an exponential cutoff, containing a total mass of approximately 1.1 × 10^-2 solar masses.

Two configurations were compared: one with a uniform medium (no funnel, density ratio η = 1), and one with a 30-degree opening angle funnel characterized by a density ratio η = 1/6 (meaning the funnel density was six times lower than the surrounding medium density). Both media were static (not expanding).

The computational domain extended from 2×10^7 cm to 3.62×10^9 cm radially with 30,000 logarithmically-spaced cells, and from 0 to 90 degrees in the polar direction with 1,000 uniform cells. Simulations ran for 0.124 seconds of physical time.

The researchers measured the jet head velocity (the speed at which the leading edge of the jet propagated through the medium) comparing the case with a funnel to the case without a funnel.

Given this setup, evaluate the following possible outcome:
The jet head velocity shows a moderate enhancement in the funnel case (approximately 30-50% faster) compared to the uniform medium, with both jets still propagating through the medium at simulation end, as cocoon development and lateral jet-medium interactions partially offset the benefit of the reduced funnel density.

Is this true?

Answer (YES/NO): NO